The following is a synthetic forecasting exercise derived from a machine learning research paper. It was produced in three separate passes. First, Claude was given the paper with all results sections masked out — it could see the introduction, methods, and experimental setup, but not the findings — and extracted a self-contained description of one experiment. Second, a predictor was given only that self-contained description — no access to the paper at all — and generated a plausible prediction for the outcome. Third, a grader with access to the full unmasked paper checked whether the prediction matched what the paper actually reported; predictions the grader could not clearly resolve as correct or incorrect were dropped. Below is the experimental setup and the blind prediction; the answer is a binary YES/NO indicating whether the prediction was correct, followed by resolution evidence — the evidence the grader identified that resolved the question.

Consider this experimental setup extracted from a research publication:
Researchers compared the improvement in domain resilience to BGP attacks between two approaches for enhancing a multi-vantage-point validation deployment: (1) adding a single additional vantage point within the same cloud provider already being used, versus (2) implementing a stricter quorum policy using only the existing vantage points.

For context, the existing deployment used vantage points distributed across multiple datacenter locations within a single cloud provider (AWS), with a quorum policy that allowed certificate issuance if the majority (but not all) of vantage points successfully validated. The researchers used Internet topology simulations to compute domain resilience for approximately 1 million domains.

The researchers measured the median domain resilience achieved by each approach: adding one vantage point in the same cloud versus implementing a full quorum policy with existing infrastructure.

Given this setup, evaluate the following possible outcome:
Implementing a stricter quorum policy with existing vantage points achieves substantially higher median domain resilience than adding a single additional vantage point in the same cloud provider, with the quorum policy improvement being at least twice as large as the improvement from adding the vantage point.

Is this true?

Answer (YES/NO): NO